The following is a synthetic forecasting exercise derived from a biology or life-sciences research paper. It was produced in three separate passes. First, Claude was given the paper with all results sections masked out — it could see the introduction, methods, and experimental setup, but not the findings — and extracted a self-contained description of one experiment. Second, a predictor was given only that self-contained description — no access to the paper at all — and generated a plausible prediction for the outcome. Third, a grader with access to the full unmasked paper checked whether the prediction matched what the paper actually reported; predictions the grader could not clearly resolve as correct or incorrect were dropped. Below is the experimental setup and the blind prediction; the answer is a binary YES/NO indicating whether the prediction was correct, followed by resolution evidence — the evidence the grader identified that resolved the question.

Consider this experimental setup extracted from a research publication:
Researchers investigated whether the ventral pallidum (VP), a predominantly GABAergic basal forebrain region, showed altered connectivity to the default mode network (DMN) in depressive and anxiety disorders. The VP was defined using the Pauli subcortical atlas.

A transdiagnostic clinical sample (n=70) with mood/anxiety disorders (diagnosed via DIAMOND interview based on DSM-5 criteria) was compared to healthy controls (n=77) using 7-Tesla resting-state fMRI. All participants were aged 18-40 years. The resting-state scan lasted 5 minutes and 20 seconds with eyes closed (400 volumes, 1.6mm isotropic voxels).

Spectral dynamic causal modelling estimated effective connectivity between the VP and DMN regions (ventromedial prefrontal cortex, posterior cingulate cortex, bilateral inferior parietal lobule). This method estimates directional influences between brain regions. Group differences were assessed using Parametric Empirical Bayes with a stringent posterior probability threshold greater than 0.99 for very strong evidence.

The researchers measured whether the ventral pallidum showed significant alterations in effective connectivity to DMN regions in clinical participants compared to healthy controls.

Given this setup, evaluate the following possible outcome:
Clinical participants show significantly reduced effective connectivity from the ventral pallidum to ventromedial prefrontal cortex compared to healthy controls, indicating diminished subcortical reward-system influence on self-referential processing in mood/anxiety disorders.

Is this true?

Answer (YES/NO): NO